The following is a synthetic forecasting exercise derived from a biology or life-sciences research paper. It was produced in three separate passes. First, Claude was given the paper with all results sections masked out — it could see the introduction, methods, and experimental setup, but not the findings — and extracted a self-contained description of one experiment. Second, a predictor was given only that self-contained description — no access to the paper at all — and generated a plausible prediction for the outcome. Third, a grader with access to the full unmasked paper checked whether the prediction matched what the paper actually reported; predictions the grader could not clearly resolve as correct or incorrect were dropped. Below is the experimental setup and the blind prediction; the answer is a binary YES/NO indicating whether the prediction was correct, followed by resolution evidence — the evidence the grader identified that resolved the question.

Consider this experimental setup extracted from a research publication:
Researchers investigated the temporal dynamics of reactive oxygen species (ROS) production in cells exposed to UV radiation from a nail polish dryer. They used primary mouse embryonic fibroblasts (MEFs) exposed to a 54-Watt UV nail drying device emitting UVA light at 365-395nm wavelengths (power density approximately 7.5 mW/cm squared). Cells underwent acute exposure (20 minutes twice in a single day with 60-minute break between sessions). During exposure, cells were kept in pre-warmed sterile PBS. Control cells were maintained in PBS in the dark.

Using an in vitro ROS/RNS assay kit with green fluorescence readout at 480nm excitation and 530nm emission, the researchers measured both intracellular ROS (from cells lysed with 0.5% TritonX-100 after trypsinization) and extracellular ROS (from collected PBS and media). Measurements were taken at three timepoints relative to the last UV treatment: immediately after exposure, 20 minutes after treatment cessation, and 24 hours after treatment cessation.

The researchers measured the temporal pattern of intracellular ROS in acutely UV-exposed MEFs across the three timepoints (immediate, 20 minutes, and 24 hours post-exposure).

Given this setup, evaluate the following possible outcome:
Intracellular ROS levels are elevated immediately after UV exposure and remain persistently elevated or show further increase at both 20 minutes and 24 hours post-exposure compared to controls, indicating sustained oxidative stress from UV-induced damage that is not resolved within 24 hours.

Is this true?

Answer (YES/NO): NO